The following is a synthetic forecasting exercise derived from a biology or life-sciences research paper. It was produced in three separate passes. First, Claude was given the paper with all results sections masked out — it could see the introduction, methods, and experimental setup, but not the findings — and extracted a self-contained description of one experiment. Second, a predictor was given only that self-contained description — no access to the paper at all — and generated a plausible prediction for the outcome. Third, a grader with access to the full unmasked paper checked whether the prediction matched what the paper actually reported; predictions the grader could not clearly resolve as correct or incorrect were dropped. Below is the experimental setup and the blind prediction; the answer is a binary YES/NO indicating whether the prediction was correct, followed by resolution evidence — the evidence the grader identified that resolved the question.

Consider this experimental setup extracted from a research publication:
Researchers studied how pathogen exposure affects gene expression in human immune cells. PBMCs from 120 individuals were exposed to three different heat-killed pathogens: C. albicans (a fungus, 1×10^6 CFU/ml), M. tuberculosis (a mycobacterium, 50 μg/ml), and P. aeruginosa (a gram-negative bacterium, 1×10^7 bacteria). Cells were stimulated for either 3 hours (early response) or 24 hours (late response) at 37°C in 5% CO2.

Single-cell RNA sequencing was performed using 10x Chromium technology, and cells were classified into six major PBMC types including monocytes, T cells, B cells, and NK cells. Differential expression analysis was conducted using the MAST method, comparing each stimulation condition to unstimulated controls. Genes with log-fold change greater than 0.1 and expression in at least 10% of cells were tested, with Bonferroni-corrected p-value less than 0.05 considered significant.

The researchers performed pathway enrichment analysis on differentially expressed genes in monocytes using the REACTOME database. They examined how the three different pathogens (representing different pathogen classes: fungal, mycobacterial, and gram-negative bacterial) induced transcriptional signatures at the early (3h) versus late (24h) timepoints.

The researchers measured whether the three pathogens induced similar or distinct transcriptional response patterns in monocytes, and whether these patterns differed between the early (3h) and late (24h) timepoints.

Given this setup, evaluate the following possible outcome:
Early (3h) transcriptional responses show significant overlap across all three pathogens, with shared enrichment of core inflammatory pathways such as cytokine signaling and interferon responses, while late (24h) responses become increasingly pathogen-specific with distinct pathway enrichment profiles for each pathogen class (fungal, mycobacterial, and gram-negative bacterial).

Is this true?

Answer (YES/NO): NO